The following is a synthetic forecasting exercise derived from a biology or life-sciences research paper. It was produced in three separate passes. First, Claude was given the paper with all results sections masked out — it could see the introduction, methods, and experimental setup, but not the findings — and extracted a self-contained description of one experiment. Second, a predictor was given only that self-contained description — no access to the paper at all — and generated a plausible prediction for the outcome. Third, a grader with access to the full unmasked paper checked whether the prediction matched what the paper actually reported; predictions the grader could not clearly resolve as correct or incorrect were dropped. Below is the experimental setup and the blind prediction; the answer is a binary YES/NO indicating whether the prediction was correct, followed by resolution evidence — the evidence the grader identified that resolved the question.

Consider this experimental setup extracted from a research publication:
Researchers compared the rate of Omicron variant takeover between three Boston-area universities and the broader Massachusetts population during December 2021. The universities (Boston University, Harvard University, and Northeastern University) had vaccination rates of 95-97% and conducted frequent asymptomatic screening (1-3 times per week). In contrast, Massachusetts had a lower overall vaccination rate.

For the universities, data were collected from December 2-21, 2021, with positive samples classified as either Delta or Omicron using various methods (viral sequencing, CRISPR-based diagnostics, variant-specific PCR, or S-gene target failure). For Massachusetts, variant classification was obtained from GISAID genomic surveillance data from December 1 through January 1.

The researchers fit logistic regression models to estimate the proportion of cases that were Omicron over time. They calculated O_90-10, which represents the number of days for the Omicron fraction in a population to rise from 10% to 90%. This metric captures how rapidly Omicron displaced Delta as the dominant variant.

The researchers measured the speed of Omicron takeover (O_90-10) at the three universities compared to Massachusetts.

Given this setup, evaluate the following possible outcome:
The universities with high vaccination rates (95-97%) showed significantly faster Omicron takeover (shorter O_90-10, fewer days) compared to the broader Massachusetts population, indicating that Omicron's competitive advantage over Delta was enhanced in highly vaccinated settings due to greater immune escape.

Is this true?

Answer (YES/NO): NO